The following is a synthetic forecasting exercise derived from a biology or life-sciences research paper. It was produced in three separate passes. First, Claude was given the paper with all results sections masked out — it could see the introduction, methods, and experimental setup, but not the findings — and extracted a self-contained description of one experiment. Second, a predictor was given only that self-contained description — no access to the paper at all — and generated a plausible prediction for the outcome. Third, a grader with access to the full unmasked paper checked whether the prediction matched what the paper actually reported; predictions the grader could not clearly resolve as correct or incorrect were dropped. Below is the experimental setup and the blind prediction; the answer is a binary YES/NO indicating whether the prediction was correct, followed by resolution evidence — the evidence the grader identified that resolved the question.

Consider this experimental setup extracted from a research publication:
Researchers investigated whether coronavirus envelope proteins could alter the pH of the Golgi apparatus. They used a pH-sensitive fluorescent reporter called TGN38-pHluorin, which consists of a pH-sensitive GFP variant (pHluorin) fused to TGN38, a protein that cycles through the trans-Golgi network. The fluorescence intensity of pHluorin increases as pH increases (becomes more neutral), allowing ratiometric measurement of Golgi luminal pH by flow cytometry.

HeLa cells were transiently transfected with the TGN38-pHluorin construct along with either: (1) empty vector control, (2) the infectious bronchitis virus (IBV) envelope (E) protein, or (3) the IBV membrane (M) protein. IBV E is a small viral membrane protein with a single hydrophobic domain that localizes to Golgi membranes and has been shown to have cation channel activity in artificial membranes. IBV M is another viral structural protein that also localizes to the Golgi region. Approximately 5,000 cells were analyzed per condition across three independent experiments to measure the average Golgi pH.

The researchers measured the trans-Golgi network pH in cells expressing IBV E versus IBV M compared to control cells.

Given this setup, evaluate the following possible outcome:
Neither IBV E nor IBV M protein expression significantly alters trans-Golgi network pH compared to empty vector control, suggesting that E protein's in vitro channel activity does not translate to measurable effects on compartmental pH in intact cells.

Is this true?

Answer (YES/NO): NO